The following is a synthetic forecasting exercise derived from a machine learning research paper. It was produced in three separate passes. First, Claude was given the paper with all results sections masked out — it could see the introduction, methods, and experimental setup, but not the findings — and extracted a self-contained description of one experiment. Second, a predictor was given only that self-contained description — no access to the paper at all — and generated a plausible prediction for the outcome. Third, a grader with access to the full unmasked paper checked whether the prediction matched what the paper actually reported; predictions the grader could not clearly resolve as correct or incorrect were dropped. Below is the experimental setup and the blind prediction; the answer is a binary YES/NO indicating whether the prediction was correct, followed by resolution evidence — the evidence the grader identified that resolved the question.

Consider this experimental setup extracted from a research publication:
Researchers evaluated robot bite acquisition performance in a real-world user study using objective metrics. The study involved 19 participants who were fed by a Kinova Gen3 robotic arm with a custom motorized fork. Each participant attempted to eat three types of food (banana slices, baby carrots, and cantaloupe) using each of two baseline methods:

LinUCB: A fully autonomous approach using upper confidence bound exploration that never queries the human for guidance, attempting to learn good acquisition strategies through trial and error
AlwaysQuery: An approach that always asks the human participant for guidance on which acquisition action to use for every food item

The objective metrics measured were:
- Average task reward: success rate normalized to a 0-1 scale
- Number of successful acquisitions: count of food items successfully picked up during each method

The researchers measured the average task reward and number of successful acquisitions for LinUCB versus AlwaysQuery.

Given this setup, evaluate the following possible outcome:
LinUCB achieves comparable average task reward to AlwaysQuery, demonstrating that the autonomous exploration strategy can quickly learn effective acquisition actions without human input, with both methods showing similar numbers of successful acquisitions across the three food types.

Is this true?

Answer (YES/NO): NO